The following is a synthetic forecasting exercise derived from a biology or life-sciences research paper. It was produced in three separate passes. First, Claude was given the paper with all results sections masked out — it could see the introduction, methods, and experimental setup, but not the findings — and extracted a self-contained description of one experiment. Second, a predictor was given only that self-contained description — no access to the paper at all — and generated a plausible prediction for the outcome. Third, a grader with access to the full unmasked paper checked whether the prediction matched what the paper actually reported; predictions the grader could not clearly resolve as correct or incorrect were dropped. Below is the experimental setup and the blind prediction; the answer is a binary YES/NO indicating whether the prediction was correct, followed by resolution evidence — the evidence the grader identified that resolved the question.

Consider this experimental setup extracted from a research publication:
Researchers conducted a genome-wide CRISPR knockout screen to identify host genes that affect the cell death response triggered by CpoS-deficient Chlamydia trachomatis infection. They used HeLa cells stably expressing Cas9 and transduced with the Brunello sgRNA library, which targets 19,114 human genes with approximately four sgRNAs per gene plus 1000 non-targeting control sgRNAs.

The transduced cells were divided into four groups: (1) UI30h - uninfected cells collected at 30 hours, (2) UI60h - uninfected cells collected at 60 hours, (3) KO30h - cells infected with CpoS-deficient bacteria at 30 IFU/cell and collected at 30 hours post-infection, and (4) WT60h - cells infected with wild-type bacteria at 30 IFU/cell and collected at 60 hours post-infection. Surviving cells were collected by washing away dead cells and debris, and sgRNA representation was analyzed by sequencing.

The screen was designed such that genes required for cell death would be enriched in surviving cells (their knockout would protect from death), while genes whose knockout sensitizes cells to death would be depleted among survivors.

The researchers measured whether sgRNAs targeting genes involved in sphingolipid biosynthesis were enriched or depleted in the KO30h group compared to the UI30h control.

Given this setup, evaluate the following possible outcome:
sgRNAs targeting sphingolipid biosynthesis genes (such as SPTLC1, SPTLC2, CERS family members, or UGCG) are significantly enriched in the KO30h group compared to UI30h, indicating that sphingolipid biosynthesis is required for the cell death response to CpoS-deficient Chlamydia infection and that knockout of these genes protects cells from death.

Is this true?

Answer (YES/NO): NO